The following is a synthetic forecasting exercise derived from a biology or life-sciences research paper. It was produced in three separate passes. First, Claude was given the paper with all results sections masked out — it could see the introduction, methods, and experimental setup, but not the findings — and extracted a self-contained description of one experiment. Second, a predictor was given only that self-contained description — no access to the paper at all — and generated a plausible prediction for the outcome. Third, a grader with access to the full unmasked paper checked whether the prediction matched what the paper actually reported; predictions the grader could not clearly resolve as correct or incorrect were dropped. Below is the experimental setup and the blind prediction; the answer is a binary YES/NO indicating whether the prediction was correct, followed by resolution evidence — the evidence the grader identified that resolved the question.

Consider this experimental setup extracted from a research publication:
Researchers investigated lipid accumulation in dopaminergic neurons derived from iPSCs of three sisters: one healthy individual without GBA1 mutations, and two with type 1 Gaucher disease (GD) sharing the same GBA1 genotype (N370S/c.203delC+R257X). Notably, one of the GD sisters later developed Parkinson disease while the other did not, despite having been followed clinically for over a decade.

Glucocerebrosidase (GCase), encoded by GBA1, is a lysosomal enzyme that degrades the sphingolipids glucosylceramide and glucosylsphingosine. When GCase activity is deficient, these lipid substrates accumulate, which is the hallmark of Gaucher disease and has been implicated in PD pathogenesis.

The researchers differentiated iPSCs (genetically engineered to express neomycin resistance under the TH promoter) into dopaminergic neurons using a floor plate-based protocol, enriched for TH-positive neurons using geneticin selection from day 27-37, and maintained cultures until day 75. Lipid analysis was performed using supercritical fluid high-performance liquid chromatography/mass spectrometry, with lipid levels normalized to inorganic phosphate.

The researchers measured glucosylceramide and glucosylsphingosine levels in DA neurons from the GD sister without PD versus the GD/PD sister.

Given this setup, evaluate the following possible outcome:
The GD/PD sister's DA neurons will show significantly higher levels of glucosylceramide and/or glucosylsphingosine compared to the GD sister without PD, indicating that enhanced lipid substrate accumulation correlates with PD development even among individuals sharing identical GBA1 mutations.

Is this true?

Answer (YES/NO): NO